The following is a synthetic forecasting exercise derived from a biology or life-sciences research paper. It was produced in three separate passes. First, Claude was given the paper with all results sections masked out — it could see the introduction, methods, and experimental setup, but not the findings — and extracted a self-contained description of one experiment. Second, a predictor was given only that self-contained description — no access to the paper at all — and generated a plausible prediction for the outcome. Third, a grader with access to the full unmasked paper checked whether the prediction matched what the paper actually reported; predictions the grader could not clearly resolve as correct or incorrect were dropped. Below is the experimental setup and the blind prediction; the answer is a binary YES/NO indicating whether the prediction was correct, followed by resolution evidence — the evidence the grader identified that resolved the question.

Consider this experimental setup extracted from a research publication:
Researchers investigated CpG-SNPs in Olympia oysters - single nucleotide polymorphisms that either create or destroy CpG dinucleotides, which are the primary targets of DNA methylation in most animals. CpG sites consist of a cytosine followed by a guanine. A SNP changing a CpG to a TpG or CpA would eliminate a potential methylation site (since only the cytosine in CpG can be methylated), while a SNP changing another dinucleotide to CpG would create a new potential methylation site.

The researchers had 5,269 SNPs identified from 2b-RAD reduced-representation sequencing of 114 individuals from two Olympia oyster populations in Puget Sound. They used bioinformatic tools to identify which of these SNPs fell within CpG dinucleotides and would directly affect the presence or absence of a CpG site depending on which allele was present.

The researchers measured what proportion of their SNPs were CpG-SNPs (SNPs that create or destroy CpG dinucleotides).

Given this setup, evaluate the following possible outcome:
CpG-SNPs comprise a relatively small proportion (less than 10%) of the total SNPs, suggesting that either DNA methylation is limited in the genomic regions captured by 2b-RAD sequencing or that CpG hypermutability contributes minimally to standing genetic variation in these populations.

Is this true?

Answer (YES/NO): NO